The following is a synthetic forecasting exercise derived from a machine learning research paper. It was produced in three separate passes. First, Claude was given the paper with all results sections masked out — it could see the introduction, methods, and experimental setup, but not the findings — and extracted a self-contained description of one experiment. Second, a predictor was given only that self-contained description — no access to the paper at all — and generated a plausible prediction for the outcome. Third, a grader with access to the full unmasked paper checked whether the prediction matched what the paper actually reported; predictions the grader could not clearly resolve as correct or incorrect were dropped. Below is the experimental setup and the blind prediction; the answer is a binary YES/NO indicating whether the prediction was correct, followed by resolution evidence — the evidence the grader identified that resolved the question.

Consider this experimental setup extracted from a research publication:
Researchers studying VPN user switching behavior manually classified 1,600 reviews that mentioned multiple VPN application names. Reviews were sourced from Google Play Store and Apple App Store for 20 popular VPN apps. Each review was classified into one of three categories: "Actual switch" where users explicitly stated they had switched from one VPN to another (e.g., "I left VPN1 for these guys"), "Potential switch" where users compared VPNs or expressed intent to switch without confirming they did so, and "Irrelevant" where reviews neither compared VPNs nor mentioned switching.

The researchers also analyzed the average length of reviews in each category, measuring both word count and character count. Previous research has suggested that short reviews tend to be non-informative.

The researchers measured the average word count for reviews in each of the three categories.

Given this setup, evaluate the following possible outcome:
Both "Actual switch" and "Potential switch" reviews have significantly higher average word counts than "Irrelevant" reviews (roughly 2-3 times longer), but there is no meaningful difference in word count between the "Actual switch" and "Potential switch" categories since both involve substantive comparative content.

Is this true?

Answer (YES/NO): NO